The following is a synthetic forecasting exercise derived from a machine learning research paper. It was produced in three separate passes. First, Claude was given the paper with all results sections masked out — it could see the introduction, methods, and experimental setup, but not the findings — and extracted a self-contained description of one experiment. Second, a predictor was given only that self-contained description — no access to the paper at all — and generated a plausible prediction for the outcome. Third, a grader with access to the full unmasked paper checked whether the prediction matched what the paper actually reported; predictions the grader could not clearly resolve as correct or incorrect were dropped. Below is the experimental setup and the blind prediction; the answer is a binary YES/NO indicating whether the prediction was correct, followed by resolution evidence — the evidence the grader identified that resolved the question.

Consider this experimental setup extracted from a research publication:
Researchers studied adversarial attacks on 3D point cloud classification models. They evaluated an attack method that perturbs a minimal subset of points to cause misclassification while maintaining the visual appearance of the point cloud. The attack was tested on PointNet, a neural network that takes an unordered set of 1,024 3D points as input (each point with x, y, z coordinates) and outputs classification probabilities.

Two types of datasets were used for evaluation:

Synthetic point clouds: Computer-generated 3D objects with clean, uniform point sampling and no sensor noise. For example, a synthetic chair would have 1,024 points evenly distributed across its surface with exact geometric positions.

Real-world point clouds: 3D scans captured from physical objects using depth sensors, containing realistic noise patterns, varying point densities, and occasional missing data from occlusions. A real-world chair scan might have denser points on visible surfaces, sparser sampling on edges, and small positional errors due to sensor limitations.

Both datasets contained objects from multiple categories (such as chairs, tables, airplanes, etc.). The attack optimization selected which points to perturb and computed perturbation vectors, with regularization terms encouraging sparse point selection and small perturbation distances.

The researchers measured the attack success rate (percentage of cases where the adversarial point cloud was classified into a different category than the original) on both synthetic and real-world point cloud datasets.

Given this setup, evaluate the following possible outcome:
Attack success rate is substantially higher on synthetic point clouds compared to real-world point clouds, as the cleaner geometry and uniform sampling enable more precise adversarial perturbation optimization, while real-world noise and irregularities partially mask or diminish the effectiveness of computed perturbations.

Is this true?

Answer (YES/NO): NO